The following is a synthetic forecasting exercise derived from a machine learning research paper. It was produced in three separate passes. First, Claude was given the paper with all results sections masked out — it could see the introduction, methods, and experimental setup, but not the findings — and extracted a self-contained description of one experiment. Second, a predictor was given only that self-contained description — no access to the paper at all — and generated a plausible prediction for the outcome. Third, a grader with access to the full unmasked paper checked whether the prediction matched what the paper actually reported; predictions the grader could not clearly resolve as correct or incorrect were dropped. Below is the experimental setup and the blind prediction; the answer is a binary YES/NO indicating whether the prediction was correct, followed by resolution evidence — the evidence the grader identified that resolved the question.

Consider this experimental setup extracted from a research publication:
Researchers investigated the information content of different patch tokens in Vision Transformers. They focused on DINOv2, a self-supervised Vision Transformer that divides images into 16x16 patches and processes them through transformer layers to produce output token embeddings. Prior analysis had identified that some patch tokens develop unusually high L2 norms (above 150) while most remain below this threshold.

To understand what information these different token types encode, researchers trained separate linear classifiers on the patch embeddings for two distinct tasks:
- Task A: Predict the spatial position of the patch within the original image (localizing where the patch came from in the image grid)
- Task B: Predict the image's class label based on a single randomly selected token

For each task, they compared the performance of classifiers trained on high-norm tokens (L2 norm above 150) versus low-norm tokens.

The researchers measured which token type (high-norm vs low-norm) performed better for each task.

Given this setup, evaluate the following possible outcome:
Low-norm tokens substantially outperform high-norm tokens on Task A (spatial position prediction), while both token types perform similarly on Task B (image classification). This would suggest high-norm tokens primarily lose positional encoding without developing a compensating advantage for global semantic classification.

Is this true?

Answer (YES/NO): NO